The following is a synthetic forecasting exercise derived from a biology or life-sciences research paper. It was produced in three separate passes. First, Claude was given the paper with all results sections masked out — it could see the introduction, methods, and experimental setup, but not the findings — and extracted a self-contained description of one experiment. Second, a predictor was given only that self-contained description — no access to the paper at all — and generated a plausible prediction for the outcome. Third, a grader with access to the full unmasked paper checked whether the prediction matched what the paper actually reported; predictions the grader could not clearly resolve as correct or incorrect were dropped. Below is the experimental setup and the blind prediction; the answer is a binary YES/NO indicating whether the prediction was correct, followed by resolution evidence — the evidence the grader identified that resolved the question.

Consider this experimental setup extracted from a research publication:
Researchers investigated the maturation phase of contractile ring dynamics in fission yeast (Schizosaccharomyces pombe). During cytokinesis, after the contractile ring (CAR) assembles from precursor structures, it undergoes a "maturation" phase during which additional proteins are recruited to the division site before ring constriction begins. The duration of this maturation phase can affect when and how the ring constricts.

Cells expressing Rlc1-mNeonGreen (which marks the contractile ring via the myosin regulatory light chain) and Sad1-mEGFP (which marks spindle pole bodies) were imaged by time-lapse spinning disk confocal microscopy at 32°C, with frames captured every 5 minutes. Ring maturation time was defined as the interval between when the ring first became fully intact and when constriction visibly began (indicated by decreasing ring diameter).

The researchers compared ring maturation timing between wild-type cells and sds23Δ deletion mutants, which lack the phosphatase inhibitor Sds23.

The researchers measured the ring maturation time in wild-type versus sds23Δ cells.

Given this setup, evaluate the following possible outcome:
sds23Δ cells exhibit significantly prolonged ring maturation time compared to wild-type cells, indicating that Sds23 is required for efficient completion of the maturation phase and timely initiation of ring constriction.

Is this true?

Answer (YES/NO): YES